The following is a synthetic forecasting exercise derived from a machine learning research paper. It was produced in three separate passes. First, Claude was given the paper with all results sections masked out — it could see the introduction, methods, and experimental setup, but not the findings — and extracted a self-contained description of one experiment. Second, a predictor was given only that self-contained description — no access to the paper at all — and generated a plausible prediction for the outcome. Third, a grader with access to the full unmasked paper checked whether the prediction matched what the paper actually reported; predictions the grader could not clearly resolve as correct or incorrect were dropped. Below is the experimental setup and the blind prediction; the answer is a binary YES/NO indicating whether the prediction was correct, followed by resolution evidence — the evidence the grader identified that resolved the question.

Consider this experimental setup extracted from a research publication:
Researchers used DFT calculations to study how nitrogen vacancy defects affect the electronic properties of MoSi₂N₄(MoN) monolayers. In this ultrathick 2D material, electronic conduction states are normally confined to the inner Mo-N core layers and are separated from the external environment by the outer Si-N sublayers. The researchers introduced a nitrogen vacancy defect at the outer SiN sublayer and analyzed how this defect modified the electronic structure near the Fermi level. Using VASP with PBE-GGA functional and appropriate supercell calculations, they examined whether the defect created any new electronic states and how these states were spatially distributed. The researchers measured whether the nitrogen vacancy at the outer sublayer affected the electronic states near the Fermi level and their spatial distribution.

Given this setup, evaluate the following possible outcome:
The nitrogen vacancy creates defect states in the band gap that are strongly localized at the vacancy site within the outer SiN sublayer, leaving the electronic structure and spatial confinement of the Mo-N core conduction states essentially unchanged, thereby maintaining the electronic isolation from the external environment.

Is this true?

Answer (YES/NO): NO